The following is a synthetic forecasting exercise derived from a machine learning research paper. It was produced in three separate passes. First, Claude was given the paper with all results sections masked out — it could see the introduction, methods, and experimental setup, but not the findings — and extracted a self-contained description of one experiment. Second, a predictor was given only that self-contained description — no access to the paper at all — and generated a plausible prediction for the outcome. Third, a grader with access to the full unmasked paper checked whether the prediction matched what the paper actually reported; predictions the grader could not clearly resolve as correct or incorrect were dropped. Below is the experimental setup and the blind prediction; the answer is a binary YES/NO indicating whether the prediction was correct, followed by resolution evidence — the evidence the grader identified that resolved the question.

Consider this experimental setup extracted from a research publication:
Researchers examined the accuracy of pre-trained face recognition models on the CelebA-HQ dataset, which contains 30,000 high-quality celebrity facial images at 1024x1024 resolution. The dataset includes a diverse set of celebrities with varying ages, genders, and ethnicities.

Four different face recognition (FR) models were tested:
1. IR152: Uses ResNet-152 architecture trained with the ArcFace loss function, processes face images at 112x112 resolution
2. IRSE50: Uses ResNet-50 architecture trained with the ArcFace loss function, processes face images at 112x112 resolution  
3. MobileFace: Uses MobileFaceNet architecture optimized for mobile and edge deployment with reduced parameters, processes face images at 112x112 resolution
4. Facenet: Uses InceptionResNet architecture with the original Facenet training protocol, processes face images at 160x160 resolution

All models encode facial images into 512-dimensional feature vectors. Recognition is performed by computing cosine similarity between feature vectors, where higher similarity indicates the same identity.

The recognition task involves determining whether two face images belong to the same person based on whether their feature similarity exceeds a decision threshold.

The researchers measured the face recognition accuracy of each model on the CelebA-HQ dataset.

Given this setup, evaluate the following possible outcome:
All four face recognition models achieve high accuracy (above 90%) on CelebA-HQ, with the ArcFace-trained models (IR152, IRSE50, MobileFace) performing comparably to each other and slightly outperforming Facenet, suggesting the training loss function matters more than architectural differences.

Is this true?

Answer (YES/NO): NO